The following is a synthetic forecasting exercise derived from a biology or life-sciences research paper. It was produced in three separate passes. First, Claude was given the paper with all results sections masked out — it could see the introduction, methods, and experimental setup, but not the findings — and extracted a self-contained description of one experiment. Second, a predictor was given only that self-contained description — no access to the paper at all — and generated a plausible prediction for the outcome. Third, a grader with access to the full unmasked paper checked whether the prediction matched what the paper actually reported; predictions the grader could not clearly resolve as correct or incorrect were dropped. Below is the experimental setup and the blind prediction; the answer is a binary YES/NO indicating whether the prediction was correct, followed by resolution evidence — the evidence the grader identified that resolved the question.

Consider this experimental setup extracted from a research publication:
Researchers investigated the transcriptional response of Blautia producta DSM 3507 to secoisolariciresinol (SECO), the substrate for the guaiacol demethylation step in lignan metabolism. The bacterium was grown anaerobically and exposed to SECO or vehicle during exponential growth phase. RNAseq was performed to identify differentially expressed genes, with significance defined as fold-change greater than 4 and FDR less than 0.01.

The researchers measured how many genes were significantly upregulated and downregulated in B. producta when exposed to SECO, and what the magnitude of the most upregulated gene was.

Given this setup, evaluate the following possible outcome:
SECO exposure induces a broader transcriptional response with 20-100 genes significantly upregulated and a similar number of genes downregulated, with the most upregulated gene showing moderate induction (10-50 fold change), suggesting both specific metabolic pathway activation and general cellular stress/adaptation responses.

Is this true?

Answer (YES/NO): NO